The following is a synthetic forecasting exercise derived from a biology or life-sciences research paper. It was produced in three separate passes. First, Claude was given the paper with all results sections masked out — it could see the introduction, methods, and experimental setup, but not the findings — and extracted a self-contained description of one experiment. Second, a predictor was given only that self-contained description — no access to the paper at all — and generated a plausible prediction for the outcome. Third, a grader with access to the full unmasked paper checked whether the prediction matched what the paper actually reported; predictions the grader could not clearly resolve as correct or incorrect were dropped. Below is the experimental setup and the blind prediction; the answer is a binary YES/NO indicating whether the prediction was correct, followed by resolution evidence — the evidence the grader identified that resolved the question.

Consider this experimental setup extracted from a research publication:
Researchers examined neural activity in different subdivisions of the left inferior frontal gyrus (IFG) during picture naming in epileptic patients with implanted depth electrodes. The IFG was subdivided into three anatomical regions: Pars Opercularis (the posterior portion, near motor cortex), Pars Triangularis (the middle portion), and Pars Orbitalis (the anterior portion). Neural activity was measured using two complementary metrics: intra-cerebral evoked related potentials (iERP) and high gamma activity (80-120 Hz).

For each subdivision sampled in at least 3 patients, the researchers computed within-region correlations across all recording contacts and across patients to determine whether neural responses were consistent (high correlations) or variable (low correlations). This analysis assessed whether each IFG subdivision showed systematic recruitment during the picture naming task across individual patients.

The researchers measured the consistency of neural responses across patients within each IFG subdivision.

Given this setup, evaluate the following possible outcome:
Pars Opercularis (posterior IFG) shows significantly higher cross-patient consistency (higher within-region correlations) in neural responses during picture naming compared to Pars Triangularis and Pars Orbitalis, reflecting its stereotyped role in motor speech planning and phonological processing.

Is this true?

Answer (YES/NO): NO